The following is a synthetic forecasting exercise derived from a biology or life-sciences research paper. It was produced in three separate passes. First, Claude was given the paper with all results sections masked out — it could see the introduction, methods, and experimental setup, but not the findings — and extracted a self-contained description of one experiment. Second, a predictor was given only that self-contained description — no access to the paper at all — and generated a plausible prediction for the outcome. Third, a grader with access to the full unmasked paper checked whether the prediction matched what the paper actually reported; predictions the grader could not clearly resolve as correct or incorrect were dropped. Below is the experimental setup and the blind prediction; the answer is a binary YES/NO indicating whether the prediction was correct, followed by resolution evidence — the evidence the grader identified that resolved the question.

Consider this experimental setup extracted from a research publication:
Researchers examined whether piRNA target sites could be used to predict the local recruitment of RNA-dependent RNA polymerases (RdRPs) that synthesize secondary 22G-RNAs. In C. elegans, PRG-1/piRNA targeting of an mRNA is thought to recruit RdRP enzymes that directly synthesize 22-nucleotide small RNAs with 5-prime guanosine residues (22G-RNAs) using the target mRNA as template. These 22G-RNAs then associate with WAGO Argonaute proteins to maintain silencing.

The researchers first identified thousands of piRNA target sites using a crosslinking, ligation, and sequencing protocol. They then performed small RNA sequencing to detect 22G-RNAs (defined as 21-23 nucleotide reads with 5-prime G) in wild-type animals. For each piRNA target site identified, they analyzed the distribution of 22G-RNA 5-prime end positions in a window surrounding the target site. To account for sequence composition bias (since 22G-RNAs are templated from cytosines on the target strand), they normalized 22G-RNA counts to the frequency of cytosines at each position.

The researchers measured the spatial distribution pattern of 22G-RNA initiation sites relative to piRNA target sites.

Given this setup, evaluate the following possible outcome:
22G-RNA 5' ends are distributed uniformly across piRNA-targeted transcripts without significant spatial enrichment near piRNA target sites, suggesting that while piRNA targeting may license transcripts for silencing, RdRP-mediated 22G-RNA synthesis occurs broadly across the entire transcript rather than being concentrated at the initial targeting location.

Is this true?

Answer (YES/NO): NO